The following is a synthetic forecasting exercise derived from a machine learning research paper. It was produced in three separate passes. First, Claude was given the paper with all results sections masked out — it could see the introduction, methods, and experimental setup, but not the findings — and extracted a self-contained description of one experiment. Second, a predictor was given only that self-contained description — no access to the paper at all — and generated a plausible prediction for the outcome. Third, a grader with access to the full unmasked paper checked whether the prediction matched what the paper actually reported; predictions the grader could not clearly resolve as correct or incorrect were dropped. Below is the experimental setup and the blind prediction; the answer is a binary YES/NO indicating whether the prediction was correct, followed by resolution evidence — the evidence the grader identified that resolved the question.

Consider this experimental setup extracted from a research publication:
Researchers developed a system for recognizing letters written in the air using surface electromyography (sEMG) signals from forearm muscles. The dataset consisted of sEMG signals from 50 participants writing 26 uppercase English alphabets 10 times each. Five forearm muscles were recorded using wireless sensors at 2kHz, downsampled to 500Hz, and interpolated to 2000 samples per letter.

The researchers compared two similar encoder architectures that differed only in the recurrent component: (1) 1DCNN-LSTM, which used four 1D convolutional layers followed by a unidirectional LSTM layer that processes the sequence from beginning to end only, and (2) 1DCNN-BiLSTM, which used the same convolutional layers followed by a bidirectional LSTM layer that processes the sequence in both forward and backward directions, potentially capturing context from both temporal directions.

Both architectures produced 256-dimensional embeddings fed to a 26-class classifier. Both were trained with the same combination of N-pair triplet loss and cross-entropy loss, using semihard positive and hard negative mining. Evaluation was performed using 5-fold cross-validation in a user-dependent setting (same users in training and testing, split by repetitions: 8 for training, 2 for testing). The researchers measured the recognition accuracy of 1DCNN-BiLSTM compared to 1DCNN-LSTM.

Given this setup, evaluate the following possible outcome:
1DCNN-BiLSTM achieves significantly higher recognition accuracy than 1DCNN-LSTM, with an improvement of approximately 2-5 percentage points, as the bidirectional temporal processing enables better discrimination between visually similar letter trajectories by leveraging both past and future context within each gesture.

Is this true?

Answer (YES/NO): NO